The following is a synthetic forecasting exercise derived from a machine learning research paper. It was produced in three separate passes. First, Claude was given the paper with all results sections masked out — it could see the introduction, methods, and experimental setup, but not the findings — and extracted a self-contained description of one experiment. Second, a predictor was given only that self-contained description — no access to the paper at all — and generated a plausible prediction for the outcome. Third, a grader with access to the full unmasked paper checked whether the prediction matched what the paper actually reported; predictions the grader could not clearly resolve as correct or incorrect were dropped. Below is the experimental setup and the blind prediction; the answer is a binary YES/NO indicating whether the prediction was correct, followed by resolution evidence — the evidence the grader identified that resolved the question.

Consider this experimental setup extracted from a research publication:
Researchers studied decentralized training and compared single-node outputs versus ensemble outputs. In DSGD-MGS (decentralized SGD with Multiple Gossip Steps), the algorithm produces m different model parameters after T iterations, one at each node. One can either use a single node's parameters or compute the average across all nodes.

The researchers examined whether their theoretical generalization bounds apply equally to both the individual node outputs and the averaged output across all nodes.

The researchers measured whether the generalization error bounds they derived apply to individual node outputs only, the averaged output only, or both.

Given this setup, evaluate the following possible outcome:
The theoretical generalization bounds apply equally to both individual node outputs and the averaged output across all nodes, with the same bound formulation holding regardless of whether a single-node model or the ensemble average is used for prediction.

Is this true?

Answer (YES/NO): YES